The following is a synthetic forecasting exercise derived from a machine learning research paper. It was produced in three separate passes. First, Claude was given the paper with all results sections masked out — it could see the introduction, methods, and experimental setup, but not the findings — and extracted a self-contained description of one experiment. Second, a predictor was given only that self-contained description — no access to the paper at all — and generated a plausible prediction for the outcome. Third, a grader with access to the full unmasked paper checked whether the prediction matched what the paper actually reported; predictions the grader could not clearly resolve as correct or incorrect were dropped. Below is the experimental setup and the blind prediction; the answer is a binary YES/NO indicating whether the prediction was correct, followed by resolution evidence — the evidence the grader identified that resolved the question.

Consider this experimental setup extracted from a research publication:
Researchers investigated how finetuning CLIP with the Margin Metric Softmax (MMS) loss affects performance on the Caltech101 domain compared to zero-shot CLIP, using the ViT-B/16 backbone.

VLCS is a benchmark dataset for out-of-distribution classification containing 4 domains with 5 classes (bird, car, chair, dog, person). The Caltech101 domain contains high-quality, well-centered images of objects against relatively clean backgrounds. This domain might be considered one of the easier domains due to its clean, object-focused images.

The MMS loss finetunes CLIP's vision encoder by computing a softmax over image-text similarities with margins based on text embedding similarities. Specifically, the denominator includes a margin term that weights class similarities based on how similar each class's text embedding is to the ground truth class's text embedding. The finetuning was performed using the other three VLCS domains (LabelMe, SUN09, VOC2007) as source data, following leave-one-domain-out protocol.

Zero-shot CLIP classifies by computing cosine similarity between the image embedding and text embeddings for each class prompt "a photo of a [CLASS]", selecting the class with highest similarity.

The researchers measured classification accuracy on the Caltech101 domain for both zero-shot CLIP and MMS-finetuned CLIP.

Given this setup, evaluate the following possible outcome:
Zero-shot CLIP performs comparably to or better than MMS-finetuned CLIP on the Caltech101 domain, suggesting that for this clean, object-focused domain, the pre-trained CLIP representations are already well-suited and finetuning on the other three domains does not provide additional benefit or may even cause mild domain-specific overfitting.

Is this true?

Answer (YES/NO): YES